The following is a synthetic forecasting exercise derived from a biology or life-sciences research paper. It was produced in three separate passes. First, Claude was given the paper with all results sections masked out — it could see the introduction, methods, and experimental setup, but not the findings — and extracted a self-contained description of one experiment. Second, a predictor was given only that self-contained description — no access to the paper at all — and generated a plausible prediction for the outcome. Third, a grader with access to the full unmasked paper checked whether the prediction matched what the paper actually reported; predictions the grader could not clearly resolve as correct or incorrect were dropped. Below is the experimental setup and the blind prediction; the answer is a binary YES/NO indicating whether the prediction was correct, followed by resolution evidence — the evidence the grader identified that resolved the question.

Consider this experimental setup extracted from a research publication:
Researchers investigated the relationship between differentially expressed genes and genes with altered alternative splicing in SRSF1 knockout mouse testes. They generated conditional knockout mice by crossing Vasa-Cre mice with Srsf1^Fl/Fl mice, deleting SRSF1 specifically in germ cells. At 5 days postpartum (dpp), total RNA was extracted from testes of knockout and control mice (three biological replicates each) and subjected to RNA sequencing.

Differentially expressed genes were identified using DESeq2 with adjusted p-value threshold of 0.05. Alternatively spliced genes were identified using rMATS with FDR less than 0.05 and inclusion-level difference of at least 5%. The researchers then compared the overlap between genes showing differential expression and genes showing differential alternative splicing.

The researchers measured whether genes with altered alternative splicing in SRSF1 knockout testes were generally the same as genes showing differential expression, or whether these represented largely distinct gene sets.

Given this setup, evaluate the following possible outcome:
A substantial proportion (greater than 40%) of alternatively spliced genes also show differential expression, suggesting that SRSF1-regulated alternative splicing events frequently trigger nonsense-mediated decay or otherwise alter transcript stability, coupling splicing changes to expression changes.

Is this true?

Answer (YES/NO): NO